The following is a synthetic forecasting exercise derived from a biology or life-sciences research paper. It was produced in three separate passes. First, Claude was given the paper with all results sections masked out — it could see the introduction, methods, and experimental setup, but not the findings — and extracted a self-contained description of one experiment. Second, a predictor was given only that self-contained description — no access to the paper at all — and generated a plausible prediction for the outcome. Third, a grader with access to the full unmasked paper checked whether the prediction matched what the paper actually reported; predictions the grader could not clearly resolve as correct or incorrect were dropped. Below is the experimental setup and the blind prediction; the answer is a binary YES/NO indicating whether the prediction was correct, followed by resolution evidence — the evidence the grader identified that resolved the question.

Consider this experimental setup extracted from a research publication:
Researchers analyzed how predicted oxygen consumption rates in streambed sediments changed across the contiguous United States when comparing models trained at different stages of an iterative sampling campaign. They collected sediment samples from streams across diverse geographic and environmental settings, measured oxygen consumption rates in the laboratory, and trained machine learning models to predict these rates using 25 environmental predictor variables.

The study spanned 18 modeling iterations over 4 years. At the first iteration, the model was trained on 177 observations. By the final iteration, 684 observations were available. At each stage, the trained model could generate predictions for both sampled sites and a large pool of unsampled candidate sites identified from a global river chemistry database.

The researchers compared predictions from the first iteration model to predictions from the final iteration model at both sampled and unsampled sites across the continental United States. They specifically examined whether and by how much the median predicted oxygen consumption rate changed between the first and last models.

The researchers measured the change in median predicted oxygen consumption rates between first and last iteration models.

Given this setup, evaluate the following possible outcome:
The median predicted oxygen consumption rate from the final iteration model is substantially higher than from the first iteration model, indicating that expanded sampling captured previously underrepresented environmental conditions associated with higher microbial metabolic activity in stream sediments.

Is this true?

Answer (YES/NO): YES